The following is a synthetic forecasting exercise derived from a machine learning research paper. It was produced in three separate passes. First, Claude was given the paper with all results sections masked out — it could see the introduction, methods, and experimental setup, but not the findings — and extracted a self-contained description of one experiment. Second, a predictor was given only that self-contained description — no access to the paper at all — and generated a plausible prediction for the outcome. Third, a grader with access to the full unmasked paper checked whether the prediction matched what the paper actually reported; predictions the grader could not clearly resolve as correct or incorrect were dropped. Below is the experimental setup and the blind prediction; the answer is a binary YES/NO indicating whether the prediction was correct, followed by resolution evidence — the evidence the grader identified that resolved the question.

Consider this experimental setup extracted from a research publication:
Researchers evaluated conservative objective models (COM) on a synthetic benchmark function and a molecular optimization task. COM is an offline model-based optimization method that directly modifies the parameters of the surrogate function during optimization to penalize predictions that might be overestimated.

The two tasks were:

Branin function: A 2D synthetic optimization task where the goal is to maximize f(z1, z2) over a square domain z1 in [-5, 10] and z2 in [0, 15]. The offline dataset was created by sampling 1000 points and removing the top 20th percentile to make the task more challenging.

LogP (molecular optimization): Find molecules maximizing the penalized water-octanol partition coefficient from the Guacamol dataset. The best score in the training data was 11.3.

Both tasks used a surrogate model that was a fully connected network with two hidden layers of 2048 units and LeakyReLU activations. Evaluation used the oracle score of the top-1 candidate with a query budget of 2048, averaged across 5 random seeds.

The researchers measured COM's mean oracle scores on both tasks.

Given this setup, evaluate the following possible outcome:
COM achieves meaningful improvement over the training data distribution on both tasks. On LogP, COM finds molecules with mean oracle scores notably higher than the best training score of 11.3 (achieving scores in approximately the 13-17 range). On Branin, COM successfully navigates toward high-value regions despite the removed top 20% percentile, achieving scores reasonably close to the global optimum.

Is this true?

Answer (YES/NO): NO